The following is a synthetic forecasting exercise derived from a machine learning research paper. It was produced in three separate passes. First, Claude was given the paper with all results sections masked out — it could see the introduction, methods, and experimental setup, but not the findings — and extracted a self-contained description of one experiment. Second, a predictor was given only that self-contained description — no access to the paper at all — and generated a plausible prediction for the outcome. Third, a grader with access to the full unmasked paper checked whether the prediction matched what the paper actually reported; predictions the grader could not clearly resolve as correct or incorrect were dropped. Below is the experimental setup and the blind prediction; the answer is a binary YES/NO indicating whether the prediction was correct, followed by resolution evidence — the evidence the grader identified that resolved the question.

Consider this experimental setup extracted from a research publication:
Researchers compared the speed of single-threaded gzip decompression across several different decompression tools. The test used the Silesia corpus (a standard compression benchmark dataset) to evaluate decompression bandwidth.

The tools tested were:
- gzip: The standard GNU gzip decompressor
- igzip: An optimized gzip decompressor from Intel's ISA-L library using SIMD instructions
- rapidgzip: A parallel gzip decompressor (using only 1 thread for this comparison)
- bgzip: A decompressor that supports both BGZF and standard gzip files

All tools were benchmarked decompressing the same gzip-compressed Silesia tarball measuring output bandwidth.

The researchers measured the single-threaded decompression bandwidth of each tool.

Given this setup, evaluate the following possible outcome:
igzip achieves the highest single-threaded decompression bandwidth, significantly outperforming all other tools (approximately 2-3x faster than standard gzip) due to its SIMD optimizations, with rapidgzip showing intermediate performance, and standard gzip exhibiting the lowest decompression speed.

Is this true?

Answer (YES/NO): NO